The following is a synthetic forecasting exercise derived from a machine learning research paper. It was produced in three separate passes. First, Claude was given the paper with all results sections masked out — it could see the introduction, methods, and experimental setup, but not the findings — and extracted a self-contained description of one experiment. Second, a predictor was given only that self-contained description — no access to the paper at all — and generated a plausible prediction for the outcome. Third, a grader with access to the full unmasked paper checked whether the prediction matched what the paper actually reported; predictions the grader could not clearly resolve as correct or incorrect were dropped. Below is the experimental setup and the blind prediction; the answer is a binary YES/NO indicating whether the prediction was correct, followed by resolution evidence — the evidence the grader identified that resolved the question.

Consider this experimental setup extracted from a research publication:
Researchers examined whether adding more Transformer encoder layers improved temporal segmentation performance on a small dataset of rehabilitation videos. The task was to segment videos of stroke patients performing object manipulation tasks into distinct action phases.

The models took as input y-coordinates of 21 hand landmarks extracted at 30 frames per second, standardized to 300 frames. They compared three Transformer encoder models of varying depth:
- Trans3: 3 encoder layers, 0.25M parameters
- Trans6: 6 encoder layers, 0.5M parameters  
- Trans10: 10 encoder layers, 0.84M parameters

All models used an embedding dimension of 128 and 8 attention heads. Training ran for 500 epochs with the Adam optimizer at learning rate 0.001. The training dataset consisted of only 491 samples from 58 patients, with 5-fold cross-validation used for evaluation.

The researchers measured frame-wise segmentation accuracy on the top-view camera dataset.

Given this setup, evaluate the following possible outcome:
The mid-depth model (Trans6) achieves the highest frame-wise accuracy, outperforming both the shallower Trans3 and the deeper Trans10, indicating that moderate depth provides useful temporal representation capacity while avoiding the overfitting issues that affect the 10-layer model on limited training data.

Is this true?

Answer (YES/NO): NO